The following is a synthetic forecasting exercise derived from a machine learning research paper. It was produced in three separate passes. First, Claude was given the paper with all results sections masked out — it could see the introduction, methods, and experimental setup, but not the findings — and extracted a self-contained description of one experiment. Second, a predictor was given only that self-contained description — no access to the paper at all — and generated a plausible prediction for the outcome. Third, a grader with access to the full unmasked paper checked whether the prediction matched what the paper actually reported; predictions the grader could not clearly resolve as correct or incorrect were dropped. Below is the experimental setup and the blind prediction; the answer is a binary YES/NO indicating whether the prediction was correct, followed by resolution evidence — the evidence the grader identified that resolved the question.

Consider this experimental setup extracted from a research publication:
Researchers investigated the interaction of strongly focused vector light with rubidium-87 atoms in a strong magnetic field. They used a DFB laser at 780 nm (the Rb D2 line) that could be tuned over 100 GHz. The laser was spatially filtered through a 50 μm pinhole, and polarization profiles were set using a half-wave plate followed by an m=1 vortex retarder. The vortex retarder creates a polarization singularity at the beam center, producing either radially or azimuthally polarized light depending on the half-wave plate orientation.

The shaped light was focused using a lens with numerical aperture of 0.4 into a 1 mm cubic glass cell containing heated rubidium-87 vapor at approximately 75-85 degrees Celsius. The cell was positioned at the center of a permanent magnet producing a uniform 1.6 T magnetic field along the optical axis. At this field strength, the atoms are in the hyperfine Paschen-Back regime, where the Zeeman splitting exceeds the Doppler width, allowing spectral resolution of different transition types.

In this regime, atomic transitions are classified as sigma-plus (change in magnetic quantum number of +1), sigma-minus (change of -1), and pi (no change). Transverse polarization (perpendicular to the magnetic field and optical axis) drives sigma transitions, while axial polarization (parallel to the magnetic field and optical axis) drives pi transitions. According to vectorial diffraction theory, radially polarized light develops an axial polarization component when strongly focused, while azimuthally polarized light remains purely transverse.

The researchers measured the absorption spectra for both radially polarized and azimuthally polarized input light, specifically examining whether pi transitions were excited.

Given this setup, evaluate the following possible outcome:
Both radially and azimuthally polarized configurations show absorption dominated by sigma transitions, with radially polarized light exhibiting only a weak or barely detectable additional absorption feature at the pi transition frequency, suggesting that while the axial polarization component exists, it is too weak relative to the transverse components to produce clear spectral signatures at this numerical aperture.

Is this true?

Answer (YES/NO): NO